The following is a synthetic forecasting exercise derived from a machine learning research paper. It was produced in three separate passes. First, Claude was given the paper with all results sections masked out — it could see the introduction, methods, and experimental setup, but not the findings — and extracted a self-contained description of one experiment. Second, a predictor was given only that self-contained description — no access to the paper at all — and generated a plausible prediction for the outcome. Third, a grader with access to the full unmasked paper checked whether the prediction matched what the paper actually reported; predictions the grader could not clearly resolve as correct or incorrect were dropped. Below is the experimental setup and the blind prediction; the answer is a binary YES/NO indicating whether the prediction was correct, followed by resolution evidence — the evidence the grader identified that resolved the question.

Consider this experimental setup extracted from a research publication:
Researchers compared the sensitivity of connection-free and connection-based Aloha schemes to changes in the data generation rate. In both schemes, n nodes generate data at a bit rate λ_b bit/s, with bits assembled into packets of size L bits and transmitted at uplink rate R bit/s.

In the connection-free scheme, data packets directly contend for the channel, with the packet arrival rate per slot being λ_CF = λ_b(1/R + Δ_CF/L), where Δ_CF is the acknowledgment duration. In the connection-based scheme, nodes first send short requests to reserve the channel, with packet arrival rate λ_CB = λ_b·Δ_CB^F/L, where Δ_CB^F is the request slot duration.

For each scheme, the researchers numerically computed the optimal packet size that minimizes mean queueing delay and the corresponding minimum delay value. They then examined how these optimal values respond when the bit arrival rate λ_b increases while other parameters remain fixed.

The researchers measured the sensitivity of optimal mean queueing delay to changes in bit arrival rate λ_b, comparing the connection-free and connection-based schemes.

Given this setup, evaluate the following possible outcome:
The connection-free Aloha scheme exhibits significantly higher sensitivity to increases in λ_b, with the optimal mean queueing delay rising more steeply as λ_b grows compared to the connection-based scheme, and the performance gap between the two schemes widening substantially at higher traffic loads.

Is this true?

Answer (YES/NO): YES